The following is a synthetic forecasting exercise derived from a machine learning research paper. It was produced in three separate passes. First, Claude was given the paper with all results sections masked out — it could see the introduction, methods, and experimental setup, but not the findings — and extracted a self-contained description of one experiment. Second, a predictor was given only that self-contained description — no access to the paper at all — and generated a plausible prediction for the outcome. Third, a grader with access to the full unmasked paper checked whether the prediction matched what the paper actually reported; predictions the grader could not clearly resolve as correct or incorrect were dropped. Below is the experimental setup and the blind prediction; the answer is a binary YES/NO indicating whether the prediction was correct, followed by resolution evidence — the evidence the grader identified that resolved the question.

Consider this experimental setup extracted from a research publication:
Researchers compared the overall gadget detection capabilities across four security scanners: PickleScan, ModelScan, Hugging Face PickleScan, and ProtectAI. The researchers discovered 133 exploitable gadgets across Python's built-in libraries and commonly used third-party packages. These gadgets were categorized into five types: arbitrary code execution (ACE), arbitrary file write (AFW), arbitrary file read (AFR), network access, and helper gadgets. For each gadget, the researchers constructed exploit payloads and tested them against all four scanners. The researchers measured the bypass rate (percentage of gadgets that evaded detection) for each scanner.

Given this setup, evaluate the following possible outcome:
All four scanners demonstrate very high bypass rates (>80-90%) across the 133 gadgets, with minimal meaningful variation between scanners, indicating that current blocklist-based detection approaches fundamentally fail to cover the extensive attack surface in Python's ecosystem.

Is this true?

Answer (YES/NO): NO